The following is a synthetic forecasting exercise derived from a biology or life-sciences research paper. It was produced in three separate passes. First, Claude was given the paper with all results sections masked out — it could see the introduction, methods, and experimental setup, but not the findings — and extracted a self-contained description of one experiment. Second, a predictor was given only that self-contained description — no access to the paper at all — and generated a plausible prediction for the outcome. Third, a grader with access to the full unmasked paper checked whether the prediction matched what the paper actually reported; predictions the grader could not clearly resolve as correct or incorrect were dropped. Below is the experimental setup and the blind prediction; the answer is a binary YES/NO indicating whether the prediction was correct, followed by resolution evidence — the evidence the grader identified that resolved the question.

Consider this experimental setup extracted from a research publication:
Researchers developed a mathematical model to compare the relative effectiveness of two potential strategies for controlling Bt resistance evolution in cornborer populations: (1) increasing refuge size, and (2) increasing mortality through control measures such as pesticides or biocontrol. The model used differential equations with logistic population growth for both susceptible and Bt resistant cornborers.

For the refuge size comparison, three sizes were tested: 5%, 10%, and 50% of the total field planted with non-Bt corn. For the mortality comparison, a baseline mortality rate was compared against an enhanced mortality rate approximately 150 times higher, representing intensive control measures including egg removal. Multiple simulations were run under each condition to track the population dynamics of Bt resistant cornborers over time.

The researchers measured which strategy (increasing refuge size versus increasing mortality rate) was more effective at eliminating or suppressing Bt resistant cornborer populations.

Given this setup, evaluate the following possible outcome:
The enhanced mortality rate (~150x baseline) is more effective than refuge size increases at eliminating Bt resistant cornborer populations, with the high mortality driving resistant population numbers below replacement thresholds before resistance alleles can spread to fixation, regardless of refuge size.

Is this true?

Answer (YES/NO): YES